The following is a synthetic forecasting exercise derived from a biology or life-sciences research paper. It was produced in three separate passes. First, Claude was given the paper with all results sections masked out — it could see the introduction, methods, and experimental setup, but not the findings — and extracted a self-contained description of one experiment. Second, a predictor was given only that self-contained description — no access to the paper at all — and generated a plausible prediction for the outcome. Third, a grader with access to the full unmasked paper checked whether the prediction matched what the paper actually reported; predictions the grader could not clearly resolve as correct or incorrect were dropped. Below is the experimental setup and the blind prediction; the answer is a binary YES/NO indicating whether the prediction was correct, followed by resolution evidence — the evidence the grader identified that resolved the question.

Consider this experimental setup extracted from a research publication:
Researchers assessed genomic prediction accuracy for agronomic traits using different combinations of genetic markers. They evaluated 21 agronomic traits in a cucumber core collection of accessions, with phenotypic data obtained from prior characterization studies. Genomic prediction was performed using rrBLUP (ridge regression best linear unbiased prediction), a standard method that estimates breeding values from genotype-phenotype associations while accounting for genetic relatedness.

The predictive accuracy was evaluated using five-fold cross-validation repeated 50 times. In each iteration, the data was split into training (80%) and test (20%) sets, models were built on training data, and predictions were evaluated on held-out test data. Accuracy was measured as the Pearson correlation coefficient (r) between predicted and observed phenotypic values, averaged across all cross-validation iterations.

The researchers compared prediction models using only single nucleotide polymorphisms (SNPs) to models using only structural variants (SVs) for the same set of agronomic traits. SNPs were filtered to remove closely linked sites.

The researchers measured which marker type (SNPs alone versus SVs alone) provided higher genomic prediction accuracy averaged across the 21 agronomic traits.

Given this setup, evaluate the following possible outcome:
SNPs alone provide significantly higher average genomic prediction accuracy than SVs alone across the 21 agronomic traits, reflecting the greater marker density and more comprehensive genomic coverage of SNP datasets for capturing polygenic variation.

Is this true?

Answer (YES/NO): YES